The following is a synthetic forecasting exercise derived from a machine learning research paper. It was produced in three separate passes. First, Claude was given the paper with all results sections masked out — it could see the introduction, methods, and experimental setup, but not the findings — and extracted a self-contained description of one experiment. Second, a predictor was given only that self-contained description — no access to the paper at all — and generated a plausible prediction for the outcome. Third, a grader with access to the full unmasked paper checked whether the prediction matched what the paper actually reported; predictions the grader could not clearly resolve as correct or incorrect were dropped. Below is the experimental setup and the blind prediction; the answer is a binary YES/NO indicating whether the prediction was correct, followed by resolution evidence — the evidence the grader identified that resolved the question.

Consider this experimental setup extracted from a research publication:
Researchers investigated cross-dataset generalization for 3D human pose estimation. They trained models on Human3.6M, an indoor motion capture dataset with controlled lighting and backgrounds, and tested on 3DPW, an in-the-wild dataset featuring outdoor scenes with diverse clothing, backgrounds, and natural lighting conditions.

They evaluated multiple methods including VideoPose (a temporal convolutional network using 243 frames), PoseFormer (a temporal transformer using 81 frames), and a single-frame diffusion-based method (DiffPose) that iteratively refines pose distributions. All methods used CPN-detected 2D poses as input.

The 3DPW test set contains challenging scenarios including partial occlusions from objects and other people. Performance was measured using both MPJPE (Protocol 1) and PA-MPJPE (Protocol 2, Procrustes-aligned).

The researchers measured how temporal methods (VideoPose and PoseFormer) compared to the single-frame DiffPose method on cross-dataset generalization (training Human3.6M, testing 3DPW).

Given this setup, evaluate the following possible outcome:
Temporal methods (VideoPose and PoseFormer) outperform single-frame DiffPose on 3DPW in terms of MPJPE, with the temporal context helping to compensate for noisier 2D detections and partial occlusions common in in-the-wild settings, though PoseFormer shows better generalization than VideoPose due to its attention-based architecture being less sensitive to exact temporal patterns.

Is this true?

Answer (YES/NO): NO